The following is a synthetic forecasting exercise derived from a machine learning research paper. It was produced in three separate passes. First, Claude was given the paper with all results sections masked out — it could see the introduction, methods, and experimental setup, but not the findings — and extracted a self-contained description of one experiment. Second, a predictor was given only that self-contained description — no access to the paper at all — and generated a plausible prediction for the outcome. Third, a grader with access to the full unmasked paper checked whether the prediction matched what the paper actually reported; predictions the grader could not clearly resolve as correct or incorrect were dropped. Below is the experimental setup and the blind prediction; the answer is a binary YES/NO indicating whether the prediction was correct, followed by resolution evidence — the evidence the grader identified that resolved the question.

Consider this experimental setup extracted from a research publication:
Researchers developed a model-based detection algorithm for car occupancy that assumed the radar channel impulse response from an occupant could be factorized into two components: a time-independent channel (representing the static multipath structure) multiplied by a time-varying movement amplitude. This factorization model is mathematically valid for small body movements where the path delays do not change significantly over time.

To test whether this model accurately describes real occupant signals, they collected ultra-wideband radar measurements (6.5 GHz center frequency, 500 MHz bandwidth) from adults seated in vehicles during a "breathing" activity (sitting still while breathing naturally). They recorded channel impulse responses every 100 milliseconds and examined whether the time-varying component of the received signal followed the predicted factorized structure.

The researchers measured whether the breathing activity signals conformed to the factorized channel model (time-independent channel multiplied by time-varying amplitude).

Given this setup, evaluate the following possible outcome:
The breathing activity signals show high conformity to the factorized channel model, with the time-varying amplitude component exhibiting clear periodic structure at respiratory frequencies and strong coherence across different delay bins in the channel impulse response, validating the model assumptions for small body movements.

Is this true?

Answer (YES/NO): NO